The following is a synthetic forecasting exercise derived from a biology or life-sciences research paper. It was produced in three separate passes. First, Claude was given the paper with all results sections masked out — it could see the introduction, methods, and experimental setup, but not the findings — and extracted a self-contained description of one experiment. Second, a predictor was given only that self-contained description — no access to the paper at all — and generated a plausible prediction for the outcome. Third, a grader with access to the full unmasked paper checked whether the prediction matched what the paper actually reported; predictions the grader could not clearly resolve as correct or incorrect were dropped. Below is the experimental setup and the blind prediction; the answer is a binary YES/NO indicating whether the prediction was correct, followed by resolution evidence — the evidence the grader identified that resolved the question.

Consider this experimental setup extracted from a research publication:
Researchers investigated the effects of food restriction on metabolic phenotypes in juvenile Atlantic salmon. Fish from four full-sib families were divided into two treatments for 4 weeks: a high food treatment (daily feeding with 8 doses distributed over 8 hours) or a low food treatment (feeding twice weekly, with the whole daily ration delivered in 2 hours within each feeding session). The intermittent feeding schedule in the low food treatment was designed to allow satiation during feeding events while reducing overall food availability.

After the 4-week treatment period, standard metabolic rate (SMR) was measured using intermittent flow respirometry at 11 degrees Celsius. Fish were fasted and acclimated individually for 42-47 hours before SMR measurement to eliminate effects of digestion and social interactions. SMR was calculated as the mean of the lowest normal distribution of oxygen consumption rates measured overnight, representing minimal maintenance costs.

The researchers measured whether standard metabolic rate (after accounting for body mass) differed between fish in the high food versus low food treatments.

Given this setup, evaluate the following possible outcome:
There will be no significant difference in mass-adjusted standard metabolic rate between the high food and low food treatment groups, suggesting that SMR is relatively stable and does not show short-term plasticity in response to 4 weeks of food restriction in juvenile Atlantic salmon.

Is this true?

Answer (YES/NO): YES